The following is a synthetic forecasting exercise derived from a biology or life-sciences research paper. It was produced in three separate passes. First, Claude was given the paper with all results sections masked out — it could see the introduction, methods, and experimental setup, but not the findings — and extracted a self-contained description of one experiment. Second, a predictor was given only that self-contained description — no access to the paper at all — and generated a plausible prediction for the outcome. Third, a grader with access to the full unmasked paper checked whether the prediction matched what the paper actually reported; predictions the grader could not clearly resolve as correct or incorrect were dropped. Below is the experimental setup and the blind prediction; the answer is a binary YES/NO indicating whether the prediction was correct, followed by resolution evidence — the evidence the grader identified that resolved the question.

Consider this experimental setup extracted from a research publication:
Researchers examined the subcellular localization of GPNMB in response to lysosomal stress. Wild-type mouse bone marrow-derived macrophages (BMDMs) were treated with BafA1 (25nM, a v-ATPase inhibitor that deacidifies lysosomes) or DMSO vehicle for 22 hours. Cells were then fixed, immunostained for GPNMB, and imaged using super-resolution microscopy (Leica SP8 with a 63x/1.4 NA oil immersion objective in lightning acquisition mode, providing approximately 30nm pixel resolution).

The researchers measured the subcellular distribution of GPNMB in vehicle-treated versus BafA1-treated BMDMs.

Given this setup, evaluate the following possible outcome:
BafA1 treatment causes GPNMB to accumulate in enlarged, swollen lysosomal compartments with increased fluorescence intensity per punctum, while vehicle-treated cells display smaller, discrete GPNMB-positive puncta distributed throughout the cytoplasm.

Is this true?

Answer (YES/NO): NO